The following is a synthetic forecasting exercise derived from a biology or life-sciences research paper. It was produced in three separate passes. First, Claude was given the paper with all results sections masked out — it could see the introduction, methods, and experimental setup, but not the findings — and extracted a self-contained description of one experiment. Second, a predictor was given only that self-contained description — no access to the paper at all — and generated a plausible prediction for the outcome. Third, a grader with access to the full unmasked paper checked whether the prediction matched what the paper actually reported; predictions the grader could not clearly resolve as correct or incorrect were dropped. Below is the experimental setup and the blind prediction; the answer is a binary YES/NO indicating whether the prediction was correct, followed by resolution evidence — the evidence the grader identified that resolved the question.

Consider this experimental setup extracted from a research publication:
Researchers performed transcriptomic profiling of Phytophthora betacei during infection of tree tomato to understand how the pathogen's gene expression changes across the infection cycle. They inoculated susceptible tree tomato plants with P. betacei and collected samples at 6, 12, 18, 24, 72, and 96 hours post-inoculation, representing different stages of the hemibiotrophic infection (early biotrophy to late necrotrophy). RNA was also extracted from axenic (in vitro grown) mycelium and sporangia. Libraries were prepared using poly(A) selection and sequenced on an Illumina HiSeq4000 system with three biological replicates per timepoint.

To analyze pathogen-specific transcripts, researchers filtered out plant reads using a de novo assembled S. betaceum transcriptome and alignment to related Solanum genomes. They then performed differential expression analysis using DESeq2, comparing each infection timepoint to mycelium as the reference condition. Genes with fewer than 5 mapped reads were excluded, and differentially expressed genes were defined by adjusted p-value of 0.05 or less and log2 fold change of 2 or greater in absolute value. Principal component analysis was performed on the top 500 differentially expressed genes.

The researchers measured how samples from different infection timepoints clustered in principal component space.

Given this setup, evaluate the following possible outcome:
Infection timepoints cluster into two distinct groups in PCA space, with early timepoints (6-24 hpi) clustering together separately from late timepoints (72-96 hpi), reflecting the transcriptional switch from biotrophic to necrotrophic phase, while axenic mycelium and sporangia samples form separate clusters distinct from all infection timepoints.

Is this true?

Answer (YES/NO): YES